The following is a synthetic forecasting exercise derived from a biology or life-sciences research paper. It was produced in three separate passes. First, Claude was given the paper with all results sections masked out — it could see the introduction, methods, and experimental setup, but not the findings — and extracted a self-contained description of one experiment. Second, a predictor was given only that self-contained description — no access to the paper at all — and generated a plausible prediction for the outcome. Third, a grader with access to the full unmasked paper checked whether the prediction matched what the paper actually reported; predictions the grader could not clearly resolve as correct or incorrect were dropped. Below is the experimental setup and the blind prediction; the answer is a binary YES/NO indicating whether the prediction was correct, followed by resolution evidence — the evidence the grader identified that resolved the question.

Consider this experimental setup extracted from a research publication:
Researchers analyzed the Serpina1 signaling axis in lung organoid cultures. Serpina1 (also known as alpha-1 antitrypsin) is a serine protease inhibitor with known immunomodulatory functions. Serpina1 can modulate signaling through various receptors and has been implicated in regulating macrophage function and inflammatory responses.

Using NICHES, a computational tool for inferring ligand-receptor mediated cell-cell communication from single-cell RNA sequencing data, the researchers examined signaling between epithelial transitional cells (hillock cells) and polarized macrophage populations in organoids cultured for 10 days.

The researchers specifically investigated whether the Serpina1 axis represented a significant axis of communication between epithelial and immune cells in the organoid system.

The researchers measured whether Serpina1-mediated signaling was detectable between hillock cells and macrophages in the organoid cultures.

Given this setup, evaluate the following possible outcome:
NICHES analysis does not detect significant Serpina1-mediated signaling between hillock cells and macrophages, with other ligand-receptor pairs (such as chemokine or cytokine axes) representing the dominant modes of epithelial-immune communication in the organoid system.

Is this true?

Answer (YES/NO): NO